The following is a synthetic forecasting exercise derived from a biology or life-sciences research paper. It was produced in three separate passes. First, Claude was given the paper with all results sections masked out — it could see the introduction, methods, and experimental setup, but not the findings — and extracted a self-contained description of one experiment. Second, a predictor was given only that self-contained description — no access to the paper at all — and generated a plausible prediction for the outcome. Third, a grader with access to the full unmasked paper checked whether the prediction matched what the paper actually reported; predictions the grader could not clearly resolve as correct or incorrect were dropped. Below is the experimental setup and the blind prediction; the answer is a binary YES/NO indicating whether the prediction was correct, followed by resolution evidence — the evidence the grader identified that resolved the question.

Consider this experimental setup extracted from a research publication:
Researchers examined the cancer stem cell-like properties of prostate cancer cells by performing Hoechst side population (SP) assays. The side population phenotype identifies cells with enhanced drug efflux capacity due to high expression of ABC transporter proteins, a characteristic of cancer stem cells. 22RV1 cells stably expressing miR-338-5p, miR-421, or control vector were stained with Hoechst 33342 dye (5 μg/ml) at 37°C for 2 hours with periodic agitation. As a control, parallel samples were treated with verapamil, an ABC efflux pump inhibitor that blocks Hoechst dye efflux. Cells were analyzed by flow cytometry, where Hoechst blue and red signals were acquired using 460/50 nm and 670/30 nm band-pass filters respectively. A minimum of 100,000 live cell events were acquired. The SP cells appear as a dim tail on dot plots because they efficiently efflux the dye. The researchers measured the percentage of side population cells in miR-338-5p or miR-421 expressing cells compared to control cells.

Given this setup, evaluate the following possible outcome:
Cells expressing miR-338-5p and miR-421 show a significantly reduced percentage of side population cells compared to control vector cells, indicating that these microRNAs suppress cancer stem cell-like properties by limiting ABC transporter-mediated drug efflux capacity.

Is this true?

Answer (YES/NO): YES